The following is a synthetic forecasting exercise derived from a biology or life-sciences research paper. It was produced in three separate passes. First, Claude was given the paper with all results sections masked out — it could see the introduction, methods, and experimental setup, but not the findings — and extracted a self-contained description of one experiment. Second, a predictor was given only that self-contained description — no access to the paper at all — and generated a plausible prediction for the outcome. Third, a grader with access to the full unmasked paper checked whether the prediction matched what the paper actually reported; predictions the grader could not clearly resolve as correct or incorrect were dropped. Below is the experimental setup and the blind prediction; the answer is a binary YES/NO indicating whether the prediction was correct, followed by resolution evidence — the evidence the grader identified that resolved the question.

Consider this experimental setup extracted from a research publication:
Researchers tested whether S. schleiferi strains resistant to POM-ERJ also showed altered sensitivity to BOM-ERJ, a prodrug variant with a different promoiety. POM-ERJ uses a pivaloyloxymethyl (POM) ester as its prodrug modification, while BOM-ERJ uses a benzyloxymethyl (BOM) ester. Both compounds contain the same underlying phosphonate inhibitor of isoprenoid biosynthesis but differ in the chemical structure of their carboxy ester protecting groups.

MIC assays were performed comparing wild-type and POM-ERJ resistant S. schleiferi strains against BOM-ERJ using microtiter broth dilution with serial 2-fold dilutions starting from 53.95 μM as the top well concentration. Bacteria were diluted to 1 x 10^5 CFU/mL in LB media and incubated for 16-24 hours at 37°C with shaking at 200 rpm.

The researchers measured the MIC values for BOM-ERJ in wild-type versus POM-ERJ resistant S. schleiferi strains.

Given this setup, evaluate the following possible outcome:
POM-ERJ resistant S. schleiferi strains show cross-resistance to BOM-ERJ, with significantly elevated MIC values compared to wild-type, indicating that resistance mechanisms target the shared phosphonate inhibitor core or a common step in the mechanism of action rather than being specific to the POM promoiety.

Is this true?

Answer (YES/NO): NO